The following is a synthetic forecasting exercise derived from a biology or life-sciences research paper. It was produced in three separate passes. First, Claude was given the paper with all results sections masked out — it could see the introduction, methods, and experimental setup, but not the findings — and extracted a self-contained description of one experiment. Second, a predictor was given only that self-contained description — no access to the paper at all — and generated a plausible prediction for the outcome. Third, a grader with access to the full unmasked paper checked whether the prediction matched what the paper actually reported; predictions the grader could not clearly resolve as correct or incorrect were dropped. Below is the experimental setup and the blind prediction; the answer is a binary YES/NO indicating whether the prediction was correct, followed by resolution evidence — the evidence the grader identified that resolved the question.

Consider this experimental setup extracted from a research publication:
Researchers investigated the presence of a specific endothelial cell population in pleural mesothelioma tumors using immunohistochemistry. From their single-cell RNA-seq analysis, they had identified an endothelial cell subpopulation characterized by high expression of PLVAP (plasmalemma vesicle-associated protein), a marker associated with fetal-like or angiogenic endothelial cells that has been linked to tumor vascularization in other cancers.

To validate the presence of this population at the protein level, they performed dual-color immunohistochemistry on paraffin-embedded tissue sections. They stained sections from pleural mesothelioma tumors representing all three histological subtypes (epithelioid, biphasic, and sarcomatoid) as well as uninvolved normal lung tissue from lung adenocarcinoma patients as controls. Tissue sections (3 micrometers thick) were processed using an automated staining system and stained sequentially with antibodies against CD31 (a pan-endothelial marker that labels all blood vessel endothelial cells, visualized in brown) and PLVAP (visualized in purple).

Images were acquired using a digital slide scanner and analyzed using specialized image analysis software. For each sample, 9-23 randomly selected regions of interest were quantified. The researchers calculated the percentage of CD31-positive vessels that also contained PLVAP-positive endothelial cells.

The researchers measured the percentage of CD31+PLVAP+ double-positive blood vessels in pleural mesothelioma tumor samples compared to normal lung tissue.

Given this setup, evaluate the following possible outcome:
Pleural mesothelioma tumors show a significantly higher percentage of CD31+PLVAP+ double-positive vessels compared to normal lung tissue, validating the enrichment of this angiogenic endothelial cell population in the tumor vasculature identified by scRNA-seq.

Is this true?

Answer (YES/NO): YES